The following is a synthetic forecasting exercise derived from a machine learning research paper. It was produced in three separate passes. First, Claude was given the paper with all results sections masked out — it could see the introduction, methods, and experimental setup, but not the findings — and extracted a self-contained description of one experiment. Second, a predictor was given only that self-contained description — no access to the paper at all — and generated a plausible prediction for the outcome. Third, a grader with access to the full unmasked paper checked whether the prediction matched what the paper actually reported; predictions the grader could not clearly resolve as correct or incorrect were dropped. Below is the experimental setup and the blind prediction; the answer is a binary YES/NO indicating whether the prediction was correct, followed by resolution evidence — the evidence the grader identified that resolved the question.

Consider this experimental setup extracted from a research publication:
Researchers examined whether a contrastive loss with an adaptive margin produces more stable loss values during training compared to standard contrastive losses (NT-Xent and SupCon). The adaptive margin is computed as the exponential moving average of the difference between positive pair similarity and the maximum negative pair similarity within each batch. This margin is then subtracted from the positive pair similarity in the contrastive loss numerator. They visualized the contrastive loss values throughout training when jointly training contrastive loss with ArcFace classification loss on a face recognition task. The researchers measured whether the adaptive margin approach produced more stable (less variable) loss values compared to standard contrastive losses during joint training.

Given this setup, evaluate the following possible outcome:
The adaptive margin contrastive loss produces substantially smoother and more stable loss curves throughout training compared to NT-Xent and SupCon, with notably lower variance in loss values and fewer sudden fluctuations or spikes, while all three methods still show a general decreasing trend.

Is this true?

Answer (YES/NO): NO